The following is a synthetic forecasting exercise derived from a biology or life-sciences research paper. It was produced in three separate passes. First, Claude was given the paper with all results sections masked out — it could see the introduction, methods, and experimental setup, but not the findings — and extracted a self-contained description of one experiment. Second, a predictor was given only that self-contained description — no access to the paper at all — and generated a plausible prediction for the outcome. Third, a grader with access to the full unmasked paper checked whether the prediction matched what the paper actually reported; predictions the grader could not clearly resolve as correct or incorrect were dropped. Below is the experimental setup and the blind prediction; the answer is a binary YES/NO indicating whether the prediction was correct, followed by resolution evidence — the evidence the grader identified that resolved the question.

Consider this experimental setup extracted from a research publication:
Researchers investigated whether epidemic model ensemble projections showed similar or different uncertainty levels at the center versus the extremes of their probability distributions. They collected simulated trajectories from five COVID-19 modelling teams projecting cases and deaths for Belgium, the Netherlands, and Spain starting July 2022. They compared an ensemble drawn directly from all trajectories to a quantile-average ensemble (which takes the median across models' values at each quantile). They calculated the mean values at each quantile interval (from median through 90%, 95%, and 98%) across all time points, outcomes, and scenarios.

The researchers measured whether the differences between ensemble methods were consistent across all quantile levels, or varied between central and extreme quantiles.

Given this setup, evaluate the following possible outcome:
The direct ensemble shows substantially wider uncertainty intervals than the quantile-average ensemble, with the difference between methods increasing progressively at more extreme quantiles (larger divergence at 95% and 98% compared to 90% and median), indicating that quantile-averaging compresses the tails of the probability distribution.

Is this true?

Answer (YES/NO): YES